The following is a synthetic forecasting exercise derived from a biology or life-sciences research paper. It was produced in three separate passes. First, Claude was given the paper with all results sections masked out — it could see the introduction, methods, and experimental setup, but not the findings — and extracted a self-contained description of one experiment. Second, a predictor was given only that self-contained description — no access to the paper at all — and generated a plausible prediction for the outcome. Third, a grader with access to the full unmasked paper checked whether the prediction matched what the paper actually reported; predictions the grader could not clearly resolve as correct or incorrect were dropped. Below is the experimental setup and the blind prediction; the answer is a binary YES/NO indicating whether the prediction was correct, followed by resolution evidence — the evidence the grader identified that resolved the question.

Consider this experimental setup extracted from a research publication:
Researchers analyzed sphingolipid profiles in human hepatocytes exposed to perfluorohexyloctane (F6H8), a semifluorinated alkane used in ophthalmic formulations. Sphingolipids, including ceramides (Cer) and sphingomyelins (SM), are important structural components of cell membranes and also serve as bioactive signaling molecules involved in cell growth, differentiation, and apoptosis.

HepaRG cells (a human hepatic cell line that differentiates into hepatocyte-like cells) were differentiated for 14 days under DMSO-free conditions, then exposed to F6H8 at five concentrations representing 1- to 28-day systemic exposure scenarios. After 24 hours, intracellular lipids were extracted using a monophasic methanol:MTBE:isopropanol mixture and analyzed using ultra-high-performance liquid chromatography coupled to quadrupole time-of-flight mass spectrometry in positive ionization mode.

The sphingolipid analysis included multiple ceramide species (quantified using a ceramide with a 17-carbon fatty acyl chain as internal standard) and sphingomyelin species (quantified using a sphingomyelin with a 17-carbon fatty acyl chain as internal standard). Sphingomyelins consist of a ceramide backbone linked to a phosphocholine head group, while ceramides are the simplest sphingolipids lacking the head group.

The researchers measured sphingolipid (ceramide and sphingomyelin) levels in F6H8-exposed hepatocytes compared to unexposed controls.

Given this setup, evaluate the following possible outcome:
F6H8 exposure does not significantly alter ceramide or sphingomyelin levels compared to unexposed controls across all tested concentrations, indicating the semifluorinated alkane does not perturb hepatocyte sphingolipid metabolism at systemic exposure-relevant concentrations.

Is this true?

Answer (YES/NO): NO